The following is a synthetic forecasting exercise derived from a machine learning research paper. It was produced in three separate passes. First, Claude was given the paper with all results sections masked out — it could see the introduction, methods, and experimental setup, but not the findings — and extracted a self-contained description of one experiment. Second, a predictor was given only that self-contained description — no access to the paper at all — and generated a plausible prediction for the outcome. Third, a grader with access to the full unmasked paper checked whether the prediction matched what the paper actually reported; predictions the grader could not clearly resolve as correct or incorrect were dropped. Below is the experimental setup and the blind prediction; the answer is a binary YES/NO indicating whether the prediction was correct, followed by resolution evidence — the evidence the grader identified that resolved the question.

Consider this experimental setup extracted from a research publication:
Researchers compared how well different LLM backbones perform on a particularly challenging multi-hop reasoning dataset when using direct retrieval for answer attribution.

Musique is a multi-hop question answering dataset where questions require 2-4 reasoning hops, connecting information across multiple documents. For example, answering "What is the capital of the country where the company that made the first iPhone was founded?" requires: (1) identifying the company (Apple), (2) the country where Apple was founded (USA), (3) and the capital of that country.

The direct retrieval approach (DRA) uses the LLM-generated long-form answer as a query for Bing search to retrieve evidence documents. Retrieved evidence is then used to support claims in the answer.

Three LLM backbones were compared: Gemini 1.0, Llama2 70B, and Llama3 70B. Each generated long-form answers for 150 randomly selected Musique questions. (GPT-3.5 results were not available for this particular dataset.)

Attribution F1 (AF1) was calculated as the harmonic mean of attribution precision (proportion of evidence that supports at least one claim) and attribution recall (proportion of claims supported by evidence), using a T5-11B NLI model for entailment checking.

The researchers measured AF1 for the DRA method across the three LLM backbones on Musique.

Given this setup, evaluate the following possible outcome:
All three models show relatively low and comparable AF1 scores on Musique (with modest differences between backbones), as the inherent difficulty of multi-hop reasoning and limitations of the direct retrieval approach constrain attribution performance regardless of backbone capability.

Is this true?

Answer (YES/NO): NO